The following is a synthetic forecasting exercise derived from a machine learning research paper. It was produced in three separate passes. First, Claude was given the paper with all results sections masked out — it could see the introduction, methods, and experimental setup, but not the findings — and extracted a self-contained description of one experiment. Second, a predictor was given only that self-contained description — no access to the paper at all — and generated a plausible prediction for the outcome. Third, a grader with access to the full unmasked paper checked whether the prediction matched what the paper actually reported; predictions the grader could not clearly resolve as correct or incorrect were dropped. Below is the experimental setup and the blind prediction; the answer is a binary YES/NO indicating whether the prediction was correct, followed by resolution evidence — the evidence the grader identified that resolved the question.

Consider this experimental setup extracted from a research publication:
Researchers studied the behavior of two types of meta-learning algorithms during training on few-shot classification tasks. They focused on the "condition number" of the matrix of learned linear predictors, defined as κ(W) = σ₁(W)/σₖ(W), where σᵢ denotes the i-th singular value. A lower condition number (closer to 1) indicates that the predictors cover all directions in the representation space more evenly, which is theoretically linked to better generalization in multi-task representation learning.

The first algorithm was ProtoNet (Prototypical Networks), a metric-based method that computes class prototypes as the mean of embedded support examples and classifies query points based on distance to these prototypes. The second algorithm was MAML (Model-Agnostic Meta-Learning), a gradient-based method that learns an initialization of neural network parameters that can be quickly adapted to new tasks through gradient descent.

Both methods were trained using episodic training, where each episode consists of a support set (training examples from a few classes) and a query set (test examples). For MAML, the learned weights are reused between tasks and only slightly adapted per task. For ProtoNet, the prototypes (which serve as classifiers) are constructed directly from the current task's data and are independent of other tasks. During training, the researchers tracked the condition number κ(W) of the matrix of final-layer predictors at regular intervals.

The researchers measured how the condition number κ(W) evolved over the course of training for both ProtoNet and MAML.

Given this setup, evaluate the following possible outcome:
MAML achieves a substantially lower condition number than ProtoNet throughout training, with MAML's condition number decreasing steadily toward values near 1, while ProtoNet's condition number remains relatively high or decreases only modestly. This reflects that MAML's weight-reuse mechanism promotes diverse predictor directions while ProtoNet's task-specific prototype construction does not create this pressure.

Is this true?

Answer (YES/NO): NO